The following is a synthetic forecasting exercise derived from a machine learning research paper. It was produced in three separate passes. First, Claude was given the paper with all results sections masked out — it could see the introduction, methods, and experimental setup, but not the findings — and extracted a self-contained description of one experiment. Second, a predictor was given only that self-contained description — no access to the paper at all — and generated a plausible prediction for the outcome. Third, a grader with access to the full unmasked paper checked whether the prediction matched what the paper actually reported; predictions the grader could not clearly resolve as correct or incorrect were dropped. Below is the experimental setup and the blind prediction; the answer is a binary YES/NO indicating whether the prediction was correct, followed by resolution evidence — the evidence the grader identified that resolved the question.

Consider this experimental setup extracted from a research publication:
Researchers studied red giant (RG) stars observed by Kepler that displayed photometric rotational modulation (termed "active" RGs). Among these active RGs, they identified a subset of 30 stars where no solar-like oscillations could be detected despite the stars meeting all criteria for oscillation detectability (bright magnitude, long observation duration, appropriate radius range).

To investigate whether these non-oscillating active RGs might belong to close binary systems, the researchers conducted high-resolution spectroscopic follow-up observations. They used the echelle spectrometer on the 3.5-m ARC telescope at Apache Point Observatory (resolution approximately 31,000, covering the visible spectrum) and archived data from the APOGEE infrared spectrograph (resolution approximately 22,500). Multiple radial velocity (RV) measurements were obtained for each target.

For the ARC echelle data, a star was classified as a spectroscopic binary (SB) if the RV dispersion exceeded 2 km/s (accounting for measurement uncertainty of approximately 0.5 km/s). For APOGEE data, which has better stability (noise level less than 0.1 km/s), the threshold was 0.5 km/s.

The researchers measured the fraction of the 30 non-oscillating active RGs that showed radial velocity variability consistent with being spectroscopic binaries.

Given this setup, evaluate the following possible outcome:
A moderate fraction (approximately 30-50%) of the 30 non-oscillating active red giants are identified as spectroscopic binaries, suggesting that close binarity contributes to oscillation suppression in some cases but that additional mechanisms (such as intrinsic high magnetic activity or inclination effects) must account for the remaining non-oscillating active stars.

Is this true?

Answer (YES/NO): NO